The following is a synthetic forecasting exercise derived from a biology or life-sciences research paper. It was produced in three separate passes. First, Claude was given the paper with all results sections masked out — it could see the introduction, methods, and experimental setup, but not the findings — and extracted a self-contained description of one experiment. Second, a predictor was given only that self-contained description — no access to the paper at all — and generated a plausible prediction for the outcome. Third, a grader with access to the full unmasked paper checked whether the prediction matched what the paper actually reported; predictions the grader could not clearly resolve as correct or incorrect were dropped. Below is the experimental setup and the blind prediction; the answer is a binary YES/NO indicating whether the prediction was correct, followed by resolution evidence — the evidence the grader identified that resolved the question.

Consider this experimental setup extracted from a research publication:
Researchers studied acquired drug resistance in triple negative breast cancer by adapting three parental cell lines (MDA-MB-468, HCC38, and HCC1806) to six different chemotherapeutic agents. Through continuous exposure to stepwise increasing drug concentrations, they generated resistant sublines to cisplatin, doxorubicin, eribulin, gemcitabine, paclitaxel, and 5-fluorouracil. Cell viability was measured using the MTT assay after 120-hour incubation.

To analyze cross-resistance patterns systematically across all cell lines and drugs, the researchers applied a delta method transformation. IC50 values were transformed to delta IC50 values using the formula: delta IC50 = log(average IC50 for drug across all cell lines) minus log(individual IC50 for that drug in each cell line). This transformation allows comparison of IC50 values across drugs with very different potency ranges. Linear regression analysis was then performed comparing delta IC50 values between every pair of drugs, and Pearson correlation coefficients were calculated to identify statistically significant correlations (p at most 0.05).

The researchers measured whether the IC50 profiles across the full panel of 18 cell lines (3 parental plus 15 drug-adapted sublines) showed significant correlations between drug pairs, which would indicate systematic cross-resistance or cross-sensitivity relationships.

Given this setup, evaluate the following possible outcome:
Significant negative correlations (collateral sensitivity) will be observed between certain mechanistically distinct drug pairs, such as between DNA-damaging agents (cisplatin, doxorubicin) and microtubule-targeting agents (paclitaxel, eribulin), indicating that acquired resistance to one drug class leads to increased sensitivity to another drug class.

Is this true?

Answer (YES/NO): NO